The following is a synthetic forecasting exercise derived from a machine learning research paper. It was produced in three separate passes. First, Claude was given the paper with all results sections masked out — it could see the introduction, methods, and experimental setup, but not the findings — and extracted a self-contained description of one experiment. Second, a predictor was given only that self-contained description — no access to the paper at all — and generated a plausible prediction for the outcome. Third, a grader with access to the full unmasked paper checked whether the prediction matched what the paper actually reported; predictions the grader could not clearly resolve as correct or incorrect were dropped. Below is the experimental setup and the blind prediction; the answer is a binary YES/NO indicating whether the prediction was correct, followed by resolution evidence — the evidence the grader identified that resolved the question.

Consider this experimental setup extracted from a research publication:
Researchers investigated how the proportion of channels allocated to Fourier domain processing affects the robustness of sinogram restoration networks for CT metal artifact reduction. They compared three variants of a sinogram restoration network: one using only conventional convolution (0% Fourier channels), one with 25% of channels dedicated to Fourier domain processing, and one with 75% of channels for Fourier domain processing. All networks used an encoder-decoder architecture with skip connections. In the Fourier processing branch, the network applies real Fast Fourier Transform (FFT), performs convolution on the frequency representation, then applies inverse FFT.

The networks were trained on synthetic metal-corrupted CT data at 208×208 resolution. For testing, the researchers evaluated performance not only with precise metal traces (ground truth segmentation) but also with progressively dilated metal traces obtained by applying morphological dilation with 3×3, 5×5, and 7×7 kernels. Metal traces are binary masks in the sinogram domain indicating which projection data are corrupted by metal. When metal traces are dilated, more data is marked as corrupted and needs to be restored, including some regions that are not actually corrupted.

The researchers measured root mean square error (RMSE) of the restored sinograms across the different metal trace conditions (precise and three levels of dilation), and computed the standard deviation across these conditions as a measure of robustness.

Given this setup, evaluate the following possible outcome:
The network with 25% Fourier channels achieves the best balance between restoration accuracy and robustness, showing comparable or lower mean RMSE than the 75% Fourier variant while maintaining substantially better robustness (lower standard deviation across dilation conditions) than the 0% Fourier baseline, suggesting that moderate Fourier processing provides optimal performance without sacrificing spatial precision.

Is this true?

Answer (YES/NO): NO